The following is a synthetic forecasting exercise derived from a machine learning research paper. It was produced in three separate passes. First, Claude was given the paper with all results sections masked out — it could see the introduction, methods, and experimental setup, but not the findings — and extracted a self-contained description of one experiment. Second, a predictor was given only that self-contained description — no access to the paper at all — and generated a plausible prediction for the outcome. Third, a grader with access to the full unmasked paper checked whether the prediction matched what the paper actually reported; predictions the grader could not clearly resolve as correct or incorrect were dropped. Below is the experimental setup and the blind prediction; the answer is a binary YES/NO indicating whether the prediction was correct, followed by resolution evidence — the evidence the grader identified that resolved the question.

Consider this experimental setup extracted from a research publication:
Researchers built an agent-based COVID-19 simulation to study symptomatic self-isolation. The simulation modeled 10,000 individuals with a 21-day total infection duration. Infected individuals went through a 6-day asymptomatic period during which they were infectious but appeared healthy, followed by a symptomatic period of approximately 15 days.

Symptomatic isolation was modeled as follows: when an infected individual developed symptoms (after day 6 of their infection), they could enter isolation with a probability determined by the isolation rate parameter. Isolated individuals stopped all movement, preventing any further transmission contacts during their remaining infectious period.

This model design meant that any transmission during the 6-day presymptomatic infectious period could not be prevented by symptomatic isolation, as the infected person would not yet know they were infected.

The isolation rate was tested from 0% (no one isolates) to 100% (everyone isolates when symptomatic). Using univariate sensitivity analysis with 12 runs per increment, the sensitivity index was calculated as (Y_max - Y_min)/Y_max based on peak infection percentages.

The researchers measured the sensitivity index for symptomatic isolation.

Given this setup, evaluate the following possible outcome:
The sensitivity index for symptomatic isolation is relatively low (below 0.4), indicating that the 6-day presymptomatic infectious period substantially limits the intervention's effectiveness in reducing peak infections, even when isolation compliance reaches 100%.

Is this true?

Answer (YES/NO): YES